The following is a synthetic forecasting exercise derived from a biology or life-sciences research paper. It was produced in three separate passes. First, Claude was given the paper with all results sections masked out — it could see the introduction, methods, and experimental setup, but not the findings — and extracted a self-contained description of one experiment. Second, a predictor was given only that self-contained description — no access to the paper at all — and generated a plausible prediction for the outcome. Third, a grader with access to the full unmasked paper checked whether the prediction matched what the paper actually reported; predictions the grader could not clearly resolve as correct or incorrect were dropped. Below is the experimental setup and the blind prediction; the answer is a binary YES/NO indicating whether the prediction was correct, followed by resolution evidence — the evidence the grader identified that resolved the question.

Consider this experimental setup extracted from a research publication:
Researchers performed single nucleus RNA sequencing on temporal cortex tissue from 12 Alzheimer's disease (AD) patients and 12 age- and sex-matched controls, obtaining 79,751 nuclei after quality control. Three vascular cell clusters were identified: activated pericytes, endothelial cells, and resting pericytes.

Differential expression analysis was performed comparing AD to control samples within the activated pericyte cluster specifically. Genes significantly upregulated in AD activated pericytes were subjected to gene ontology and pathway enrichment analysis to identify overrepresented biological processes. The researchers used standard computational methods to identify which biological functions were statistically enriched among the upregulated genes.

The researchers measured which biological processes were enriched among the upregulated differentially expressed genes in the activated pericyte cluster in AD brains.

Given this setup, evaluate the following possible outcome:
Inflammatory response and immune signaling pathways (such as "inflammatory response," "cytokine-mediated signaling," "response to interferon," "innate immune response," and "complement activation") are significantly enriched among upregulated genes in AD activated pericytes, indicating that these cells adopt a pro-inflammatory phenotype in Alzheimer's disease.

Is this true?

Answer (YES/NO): NO